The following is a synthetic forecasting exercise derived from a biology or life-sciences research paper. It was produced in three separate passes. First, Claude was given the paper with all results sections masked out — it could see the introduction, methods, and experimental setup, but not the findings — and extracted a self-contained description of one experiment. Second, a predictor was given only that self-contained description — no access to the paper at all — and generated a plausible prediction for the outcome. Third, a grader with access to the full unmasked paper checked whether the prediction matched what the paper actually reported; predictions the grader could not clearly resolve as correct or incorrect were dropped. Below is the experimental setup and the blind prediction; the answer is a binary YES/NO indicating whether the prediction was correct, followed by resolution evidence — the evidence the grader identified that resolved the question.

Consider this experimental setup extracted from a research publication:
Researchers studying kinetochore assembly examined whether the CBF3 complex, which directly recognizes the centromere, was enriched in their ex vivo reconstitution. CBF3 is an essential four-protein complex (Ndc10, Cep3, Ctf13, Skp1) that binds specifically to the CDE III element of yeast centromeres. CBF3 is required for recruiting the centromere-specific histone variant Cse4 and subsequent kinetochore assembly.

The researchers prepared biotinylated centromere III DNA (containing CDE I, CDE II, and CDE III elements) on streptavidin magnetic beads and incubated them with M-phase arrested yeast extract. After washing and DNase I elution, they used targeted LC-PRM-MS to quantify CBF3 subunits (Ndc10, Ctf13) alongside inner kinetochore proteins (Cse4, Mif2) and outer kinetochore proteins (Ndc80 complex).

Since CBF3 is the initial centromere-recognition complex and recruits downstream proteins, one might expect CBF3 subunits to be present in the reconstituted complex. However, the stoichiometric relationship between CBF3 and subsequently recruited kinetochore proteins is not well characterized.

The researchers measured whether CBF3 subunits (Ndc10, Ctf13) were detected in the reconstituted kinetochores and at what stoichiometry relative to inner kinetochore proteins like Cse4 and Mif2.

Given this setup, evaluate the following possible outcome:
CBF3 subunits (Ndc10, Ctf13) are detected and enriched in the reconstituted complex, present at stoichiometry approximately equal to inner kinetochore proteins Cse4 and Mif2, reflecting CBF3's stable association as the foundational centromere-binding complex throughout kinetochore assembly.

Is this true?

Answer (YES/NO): NO